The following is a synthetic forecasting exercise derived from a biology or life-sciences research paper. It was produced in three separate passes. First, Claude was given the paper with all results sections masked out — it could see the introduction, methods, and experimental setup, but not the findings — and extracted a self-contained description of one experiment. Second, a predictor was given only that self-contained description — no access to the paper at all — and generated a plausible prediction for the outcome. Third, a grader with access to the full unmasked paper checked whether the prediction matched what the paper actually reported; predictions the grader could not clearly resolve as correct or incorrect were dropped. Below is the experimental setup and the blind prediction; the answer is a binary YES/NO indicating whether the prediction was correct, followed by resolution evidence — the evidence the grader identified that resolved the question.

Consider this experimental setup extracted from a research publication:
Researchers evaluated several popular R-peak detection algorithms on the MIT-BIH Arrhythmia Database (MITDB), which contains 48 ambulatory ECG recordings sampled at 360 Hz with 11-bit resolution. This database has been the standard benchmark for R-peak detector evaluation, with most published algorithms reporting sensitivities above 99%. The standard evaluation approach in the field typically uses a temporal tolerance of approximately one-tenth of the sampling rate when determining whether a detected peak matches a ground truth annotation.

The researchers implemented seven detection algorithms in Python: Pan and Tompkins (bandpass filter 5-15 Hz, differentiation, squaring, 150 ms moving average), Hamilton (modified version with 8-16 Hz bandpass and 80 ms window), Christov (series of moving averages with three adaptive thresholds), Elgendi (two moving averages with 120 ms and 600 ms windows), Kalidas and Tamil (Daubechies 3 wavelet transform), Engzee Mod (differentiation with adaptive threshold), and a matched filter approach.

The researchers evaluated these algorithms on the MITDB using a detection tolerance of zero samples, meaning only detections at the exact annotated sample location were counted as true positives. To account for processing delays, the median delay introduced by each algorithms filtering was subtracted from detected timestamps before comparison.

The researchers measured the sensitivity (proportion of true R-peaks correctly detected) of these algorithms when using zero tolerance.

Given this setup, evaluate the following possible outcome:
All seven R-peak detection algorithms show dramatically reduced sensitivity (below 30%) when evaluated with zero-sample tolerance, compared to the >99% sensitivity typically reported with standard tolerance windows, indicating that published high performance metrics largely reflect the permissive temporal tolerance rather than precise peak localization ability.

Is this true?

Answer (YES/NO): NO